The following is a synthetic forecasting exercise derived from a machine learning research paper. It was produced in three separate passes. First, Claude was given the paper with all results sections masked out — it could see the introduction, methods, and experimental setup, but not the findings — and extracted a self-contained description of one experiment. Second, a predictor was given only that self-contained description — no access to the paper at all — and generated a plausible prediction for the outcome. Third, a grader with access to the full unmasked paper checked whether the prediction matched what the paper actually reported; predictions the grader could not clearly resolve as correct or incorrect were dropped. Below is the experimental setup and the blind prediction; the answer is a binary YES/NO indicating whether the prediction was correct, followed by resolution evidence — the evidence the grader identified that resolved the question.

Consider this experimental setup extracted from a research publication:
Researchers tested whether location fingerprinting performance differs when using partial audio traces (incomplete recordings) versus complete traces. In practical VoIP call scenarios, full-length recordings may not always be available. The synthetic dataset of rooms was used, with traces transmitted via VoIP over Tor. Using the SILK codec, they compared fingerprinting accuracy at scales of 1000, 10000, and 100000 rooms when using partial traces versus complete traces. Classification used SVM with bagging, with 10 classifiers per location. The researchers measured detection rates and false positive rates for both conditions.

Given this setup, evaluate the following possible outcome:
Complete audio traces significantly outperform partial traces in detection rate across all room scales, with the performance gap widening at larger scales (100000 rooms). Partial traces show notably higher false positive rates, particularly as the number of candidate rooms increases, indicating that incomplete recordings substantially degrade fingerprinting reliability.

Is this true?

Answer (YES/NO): NO